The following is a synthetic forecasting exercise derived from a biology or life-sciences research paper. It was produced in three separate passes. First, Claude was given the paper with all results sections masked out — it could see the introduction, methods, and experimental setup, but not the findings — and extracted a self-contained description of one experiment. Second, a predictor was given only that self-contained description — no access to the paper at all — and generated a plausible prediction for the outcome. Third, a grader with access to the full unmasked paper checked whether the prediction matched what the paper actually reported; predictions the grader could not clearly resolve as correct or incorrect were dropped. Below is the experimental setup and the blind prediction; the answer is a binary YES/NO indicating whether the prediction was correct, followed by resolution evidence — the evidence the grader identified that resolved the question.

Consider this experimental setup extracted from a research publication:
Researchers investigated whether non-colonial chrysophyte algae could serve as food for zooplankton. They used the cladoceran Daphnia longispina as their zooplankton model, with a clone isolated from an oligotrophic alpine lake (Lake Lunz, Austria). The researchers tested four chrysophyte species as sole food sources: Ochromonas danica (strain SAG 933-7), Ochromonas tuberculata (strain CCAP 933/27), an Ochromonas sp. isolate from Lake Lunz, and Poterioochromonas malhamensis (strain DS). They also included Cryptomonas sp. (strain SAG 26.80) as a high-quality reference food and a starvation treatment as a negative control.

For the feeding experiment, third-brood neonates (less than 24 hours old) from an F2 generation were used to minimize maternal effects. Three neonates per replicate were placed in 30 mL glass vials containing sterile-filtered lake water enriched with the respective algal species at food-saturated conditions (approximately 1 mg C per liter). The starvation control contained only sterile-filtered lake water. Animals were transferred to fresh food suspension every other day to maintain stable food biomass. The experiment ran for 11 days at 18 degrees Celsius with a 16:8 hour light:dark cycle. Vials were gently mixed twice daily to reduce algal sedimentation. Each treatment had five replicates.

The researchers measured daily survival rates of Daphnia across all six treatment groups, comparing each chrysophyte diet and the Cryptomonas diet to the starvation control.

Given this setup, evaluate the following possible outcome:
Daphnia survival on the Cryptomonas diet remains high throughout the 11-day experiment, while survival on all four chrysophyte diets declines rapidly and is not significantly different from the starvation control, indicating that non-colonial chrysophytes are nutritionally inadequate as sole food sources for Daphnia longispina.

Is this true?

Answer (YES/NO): NO